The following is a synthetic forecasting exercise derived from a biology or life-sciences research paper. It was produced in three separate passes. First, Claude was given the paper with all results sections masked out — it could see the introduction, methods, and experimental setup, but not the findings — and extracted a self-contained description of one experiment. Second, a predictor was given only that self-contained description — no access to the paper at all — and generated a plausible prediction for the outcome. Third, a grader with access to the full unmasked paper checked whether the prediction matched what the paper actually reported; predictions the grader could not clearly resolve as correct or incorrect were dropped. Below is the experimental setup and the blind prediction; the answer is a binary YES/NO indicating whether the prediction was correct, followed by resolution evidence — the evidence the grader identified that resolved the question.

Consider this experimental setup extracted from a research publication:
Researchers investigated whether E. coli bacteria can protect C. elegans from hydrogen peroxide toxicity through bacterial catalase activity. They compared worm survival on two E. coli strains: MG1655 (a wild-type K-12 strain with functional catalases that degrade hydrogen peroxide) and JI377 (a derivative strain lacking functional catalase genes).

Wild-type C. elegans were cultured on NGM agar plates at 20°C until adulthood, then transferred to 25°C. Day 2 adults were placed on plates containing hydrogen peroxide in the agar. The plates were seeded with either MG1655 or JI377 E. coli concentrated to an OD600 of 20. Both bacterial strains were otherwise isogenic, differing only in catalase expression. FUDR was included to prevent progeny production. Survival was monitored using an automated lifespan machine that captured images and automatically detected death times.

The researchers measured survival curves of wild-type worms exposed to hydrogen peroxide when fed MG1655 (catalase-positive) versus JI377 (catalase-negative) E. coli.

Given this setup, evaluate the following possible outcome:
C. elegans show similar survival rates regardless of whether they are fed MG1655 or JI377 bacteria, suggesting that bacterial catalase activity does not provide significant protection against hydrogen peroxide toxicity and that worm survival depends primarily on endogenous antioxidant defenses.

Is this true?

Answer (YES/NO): NO